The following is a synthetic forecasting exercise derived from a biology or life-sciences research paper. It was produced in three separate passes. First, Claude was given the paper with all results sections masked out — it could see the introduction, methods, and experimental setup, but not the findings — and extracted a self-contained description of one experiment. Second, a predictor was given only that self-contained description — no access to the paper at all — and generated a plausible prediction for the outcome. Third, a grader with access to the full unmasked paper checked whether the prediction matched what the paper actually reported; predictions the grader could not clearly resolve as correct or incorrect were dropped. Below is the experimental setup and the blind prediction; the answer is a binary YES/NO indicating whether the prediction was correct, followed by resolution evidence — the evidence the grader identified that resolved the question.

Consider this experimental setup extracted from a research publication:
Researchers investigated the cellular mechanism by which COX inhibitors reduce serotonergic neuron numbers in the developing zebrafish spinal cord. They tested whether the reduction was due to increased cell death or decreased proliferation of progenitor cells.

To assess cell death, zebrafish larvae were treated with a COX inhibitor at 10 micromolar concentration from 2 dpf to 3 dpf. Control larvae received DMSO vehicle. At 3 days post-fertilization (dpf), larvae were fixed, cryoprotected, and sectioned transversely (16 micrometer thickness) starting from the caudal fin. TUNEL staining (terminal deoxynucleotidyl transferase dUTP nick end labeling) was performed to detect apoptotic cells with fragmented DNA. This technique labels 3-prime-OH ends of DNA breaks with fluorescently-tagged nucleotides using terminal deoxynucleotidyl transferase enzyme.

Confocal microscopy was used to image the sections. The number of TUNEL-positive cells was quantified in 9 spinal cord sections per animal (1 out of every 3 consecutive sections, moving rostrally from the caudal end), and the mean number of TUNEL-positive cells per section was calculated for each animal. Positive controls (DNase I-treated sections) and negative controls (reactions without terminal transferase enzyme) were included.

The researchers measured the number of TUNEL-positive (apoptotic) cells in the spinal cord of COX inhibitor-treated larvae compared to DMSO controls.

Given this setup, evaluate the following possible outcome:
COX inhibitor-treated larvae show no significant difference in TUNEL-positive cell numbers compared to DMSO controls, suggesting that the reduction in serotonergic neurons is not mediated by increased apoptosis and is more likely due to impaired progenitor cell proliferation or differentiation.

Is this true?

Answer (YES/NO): YES